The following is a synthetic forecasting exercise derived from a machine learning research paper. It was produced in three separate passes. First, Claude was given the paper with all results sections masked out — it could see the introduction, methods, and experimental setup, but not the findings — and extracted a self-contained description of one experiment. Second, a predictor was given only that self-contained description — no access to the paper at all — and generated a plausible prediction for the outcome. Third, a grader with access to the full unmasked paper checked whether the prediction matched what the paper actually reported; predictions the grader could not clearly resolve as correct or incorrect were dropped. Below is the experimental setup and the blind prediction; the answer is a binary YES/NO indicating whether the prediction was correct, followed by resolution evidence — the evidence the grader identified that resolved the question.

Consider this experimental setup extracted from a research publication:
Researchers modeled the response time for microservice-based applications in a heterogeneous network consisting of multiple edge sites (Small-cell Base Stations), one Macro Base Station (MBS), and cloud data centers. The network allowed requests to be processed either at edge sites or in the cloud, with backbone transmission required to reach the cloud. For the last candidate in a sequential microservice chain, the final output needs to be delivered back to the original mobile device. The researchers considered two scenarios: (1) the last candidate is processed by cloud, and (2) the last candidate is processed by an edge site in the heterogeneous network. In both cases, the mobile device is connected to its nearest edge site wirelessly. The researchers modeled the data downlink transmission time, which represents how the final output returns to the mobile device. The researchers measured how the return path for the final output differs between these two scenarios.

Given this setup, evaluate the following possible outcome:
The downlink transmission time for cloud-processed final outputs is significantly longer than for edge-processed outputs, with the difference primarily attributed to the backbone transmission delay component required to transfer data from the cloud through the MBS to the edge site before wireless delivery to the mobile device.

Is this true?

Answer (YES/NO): YES